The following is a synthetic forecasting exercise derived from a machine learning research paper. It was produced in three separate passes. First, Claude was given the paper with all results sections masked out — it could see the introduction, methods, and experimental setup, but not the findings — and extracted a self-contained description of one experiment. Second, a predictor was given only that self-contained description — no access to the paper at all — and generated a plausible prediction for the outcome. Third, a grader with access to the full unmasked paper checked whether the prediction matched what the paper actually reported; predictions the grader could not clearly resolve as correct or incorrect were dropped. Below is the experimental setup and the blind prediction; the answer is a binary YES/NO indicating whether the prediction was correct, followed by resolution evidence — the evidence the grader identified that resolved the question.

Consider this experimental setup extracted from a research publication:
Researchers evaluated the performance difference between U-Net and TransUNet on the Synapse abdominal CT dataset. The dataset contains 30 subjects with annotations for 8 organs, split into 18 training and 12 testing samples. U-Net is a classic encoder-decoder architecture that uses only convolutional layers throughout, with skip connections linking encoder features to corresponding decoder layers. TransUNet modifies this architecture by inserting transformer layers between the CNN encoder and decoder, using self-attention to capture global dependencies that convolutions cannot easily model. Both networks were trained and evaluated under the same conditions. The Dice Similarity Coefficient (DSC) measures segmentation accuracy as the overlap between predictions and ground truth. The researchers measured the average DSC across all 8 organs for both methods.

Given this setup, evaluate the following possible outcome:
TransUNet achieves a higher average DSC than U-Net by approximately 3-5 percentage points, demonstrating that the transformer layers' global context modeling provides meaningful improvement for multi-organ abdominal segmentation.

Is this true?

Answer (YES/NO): NO